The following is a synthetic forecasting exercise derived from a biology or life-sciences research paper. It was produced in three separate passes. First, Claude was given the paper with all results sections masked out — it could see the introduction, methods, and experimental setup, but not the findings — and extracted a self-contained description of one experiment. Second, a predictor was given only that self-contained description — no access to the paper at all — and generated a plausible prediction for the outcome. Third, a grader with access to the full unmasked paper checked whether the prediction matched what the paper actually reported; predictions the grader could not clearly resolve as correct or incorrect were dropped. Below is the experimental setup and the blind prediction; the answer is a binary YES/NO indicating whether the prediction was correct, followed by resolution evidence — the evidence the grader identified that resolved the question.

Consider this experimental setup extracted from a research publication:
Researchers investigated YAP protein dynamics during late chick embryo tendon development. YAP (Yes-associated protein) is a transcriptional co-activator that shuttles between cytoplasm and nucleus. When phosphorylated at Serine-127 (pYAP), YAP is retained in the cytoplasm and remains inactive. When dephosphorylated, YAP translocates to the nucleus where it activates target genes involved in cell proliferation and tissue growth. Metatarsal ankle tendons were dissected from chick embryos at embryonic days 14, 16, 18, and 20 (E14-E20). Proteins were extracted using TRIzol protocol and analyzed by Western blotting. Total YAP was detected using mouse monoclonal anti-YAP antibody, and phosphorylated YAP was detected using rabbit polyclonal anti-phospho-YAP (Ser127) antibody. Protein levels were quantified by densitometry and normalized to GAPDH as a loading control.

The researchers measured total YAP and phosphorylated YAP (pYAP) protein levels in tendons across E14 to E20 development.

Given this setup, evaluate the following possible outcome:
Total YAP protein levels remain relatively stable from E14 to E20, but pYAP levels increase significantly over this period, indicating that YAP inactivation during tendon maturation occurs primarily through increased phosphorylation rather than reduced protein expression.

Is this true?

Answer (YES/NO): NO